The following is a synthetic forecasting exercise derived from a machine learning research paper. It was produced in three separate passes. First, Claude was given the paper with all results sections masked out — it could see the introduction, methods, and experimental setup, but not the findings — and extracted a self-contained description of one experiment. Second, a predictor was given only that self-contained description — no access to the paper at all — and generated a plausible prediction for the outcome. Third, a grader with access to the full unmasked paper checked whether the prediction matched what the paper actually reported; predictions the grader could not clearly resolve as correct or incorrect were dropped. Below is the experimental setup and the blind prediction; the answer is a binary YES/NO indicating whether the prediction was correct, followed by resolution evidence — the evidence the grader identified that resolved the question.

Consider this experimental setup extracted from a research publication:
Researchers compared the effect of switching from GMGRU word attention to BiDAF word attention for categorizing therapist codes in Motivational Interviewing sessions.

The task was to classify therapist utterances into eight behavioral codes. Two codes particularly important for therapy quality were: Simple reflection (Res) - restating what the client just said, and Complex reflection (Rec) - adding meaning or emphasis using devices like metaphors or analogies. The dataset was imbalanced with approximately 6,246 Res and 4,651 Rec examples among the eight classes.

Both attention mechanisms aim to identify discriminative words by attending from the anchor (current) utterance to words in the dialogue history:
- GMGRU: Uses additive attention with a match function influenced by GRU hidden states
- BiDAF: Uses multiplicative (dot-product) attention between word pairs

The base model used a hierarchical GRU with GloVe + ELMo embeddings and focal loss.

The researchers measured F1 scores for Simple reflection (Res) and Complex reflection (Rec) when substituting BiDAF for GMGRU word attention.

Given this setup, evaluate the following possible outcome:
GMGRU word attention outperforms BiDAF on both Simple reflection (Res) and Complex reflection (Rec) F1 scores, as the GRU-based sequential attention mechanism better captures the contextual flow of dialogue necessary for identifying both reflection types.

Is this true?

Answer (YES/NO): YES